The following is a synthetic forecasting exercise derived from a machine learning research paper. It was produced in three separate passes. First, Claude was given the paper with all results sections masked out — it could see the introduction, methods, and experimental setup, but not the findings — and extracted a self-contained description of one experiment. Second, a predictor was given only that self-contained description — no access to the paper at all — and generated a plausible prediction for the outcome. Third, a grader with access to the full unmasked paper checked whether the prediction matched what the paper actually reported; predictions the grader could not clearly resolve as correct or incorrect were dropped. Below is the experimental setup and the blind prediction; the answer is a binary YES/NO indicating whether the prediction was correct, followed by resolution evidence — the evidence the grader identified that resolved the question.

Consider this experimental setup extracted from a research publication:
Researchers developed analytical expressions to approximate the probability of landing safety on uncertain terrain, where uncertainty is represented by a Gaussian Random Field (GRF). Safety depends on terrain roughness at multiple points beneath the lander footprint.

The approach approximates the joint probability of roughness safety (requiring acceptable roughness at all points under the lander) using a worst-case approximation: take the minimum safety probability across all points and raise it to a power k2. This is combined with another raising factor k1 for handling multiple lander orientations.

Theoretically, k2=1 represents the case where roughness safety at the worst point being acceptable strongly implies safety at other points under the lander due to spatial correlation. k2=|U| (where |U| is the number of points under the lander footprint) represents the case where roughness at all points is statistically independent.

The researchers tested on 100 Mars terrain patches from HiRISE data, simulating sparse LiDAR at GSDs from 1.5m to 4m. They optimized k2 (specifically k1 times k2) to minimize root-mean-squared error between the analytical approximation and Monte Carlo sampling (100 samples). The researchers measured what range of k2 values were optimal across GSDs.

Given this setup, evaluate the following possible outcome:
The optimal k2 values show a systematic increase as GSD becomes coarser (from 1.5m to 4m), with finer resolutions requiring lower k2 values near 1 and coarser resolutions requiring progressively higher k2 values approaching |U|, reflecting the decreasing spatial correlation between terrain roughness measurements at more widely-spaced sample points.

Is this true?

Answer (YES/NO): NO